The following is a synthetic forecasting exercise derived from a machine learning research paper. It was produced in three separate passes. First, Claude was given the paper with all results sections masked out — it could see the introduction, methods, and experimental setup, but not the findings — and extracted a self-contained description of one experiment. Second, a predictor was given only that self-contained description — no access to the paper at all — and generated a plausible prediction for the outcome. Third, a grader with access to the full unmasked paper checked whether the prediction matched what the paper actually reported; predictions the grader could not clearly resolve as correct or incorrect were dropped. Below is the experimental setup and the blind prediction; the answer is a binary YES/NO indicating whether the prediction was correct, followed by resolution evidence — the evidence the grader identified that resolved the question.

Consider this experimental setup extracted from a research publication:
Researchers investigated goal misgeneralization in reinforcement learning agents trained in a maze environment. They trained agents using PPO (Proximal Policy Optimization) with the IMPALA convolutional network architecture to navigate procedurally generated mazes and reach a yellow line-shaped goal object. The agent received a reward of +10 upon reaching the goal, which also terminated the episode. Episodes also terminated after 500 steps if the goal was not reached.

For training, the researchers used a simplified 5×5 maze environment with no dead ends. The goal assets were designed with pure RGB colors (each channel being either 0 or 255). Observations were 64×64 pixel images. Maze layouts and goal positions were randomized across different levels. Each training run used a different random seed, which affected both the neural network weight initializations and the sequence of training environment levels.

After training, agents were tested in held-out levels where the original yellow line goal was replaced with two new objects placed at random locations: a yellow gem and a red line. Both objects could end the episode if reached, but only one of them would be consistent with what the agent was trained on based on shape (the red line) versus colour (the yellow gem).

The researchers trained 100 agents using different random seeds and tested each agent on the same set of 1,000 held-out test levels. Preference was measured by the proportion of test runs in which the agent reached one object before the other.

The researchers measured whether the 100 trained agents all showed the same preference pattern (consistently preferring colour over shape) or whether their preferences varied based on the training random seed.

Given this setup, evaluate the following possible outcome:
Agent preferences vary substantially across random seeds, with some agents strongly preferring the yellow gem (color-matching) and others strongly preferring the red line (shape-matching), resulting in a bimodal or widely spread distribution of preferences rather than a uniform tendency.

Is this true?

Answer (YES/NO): NO